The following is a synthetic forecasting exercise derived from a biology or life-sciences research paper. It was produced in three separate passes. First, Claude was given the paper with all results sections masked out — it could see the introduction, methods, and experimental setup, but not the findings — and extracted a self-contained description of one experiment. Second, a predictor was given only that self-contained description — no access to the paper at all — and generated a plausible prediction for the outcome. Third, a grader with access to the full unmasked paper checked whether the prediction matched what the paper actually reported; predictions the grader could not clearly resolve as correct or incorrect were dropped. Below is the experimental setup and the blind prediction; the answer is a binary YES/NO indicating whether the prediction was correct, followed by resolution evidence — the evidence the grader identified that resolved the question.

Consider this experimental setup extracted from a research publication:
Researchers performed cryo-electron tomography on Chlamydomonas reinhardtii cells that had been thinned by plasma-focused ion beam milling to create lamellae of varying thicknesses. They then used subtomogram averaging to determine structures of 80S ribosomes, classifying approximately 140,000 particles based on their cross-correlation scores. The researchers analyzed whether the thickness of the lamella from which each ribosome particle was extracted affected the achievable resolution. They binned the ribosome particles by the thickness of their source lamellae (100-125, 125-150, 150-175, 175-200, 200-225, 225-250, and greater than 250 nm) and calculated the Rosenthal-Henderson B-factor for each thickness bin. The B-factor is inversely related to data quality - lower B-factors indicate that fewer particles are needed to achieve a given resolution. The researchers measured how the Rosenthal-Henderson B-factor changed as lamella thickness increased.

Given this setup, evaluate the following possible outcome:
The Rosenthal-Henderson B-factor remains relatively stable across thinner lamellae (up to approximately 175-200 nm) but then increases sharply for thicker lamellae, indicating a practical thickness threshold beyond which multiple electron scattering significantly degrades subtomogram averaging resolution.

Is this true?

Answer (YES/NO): NO